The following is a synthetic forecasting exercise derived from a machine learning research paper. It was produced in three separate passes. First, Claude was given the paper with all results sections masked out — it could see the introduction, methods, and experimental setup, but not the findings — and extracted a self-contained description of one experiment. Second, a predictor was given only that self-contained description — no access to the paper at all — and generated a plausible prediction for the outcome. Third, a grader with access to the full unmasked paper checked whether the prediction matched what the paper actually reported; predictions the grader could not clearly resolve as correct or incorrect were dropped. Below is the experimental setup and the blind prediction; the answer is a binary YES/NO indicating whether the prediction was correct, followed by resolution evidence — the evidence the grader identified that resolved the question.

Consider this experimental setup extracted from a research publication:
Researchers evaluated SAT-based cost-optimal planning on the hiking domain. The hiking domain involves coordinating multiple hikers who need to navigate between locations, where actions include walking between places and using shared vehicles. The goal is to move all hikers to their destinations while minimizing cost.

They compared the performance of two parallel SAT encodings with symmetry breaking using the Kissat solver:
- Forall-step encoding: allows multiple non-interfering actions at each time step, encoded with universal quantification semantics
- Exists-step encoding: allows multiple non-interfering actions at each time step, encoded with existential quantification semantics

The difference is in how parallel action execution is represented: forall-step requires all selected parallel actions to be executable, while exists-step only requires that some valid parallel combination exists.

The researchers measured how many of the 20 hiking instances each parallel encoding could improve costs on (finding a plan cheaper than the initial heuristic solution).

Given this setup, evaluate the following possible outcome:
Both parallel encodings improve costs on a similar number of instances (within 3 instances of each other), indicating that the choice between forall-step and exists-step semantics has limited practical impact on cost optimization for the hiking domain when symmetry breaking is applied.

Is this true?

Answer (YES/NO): NO